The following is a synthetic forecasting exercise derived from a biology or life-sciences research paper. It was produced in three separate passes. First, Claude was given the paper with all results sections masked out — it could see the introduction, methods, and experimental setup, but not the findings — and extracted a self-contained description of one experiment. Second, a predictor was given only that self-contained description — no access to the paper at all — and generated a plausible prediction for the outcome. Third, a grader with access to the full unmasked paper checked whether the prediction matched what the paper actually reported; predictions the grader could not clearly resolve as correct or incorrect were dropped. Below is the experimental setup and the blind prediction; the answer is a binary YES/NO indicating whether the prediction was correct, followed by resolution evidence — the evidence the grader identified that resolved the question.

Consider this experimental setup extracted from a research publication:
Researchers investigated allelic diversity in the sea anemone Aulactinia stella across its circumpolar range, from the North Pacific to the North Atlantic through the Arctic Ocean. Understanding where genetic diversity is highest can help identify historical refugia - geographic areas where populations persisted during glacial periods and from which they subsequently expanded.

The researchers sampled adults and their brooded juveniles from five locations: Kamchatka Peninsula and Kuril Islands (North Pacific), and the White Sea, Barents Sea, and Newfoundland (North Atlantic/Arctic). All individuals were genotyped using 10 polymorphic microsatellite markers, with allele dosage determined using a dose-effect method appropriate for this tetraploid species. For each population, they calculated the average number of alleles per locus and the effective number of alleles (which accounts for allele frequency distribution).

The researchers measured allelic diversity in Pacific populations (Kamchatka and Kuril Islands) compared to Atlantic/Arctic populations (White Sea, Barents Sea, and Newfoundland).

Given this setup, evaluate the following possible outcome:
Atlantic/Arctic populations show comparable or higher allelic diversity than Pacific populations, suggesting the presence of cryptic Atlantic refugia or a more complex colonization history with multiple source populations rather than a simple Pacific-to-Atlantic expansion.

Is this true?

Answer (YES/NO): NO